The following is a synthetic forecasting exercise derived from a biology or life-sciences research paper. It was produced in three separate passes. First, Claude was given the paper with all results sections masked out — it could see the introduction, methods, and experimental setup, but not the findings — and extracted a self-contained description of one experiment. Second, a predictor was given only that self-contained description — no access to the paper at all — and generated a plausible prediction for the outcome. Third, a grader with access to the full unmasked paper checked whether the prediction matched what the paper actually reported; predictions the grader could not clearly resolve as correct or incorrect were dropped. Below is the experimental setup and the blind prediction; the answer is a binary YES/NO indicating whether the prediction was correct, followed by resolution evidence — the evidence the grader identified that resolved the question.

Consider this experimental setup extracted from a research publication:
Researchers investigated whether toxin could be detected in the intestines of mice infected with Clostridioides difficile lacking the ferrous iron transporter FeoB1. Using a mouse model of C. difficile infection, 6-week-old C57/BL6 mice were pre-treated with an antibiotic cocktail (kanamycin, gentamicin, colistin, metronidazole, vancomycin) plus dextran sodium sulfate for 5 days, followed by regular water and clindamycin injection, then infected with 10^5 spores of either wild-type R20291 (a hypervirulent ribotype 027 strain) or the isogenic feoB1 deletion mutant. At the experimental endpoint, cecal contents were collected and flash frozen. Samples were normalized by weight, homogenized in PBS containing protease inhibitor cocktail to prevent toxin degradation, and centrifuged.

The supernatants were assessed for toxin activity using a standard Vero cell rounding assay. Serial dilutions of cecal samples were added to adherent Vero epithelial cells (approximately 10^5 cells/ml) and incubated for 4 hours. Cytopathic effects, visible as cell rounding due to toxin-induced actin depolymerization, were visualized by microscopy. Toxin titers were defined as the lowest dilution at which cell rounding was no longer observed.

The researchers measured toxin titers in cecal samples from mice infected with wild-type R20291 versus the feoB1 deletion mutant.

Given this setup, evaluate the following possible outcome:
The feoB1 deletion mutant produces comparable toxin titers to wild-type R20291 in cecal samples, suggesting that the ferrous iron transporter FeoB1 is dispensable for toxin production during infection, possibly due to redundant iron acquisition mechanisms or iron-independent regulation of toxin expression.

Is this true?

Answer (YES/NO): NO